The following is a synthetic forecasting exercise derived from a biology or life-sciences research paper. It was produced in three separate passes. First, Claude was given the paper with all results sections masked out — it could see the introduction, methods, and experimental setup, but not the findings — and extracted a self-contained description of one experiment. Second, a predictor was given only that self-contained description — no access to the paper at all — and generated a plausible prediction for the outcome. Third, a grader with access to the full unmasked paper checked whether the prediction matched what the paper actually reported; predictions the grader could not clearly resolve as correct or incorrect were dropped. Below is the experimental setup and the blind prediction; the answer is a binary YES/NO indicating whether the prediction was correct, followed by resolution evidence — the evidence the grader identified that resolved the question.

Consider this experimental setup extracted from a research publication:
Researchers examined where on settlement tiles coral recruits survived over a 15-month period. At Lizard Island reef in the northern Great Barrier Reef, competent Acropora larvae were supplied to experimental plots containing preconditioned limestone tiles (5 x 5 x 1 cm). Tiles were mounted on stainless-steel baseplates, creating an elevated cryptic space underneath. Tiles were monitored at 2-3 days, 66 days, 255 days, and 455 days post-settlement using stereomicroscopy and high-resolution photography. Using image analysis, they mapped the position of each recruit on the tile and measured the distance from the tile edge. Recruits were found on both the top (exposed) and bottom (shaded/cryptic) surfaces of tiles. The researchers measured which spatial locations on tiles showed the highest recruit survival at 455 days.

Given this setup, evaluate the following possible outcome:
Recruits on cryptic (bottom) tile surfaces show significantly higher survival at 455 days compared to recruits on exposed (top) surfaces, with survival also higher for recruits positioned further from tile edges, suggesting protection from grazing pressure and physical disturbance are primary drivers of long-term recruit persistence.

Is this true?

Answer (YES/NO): NO